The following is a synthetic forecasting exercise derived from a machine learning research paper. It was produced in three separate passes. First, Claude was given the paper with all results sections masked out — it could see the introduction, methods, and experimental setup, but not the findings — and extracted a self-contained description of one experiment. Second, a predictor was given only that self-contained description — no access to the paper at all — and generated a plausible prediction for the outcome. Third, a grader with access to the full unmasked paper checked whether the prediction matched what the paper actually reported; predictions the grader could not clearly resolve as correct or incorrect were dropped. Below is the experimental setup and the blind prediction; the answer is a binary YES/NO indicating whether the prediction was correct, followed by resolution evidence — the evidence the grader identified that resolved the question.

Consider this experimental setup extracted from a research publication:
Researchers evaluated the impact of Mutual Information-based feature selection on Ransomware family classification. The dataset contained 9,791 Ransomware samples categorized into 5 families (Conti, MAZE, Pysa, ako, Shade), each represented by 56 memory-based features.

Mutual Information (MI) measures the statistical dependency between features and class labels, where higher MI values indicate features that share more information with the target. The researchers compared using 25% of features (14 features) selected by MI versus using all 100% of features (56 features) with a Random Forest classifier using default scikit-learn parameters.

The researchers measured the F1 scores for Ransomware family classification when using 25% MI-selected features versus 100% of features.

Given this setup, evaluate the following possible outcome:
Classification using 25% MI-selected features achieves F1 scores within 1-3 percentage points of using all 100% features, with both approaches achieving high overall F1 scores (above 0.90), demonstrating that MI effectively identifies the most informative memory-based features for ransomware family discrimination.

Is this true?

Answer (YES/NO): NO